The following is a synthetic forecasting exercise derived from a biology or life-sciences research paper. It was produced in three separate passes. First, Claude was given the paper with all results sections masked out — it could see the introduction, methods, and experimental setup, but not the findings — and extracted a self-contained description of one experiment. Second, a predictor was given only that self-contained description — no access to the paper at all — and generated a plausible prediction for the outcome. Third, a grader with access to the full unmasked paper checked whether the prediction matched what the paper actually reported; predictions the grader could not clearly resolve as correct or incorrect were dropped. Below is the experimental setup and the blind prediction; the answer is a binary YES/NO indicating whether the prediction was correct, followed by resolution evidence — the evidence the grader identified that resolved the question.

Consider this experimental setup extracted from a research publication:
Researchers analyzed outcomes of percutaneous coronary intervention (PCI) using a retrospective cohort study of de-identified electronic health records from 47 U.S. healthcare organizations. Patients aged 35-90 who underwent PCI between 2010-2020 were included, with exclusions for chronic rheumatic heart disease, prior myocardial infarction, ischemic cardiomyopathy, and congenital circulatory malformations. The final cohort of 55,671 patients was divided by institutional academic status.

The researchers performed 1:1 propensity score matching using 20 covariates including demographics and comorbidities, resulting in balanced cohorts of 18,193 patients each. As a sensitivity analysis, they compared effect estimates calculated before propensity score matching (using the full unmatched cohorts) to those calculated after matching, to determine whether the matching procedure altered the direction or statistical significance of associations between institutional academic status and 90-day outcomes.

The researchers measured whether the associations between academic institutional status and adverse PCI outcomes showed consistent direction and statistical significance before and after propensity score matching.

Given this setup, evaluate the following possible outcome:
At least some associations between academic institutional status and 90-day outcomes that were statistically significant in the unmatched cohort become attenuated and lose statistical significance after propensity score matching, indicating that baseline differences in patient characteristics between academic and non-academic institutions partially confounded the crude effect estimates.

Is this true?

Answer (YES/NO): NO